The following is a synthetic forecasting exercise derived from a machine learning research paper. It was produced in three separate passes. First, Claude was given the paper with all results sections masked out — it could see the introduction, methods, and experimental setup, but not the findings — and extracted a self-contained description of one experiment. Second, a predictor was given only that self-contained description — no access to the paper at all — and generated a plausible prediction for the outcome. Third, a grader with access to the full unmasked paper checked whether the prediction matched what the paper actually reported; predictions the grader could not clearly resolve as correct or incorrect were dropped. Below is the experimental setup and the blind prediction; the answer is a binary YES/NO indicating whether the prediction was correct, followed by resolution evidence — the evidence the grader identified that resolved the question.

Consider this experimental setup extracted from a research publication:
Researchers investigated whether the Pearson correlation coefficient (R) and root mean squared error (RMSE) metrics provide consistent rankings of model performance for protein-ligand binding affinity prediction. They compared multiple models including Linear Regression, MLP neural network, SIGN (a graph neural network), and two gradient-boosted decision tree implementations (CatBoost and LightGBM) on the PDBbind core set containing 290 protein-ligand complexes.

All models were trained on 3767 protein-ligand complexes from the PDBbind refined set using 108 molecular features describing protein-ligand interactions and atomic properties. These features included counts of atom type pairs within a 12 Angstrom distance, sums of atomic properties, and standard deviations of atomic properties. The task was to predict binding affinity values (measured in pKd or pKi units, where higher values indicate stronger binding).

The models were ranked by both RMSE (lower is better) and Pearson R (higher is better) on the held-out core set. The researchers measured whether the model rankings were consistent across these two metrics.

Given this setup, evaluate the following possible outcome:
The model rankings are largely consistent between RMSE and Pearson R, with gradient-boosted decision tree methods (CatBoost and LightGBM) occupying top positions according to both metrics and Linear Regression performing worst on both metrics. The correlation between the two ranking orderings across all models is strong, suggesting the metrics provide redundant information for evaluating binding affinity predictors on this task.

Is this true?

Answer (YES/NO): NO